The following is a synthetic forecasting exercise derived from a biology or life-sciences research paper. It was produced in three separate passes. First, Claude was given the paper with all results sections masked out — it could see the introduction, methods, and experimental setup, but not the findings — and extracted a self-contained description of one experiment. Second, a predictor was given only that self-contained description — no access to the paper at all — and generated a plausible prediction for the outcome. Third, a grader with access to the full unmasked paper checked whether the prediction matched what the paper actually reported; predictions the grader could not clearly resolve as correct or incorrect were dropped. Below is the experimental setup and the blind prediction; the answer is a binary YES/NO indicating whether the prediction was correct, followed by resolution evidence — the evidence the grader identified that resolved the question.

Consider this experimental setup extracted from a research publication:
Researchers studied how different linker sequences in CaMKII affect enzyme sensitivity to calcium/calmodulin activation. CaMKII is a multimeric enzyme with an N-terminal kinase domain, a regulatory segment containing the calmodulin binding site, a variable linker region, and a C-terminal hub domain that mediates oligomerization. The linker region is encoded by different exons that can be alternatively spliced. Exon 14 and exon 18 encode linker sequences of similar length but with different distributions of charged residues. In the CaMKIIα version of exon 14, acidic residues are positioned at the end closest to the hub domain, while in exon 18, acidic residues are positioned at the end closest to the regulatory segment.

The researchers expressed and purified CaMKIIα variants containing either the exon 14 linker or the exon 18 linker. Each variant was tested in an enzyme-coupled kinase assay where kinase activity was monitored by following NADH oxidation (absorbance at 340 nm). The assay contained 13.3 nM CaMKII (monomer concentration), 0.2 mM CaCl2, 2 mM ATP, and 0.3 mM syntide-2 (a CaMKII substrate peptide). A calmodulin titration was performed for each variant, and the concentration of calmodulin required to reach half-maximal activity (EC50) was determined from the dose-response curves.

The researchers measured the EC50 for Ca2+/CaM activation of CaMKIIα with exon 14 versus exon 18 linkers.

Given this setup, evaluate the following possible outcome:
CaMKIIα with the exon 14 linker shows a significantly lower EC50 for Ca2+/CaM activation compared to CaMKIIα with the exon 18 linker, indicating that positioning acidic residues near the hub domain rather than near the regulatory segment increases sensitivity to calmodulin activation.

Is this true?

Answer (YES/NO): YES